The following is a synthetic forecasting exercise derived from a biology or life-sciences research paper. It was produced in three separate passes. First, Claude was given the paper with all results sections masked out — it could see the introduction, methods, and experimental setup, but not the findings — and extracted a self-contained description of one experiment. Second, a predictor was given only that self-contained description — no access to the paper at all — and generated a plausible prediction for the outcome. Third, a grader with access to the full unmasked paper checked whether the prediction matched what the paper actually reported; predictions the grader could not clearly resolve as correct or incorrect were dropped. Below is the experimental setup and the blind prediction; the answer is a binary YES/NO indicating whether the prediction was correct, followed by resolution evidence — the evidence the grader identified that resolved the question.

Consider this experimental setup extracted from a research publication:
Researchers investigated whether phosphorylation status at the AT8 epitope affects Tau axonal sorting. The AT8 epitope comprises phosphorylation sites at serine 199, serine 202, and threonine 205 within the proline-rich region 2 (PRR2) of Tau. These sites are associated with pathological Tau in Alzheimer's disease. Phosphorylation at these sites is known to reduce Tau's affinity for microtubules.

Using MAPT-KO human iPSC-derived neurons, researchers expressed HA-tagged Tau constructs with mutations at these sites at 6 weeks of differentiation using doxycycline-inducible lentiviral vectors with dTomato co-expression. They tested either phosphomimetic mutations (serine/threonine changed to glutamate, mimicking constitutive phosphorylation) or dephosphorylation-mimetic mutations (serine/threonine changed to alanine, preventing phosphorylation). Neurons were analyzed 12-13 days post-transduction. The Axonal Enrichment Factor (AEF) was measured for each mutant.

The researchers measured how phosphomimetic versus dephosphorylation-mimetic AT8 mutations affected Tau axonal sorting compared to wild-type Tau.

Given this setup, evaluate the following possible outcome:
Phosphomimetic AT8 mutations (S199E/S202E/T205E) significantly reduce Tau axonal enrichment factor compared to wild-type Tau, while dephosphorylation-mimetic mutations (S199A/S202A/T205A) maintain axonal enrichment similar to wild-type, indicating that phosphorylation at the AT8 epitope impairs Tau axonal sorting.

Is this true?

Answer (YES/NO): NO